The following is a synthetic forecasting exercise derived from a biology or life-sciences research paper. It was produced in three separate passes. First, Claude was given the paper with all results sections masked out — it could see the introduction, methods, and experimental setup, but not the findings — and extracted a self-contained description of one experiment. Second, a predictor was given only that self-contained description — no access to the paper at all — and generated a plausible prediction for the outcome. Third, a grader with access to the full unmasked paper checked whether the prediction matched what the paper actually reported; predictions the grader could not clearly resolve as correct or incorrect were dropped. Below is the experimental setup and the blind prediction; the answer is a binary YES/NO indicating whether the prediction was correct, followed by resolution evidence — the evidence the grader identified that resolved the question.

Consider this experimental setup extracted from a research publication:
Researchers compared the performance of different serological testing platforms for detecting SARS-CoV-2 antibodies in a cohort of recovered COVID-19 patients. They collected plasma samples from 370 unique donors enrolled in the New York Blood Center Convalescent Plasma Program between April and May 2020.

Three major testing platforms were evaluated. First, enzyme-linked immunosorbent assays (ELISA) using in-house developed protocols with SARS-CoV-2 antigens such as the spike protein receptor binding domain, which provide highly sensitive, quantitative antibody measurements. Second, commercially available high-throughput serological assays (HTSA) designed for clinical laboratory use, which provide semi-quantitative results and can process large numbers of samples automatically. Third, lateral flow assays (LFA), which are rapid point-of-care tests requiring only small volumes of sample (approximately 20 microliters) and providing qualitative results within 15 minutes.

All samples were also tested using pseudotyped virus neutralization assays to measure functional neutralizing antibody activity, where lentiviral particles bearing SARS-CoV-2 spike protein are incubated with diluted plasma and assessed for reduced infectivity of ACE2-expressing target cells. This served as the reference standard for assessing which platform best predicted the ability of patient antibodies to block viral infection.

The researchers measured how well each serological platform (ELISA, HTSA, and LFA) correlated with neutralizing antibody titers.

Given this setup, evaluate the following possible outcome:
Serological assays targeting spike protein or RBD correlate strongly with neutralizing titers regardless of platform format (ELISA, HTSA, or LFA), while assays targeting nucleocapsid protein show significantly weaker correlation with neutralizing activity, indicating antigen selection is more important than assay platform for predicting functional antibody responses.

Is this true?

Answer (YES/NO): NO